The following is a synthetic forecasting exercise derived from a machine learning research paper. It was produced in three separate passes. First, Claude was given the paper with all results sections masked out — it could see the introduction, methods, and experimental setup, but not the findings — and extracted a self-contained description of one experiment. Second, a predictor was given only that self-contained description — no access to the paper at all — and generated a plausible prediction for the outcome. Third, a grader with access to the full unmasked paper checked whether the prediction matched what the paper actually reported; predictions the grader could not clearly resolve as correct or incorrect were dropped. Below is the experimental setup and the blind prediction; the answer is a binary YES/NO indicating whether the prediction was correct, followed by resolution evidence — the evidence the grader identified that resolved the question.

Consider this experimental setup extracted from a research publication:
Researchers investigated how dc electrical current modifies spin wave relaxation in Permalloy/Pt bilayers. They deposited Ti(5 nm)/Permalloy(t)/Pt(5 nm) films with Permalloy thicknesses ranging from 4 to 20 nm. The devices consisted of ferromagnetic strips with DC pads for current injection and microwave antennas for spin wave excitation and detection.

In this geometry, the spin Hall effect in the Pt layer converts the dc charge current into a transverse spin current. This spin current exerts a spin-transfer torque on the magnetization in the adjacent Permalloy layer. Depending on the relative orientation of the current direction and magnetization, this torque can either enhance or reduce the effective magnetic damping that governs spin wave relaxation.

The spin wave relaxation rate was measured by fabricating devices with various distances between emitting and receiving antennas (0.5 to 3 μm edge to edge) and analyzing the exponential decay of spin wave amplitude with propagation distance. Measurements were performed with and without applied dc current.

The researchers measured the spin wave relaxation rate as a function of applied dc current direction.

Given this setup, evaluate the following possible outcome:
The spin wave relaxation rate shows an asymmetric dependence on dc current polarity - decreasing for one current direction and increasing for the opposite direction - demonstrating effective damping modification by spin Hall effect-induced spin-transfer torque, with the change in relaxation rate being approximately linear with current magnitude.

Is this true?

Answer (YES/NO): YES